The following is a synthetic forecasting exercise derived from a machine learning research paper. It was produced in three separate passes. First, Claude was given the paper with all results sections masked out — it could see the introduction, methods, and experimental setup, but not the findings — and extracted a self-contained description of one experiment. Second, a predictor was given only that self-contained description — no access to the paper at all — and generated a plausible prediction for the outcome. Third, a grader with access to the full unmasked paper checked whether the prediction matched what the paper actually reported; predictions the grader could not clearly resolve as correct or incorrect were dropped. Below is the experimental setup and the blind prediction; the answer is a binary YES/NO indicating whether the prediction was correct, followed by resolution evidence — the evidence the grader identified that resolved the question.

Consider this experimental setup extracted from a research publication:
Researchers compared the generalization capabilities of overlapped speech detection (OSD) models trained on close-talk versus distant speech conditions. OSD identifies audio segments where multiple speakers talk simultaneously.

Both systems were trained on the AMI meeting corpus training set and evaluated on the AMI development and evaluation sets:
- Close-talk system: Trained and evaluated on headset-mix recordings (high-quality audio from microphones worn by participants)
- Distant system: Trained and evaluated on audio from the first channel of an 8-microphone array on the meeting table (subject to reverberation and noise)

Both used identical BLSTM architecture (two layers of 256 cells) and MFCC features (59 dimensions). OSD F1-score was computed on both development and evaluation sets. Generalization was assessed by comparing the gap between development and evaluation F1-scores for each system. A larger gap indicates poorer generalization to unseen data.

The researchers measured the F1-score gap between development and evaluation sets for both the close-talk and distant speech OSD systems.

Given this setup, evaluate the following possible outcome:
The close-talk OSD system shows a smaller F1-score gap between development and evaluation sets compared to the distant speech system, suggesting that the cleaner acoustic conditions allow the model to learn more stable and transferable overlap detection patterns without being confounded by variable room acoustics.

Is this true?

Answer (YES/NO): YES